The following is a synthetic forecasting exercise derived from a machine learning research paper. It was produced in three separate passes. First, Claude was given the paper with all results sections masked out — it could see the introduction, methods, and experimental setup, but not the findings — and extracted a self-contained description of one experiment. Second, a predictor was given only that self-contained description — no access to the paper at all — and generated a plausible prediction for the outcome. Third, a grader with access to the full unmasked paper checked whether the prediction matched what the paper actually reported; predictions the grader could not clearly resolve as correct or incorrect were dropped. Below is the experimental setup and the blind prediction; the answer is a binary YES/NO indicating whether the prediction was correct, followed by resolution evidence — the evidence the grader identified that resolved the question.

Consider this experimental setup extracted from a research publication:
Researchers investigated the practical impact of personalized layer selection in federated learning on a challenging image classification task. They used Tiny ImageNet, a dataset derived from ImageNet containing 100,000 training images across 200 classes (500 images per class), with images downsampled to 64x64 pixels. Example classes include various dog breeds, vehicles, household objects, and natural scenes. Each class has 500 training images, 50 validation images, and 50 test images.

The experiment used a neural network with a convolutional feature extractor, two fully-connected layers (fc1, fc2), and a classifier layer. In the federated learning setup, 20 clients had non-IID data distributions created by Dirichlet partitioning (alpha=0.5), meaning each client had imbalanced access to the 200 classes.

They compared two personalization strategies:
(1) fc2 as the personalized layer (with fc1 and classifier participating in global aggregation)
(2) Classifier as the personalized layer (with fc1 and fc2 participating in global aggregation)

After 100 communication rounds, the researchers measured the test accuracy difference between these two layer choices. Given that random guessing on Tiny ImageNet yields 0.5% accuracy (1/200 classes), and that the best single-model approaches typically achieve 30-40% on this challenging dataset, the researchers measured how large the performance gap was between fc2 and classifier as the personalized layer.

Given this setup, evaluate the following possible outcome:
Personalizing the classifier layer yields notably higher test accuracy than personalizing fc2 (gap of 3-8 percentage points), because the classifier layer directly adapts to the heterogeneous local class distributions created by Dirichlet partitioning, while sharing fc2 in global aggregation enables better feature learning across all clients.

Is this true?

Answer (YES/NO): NO